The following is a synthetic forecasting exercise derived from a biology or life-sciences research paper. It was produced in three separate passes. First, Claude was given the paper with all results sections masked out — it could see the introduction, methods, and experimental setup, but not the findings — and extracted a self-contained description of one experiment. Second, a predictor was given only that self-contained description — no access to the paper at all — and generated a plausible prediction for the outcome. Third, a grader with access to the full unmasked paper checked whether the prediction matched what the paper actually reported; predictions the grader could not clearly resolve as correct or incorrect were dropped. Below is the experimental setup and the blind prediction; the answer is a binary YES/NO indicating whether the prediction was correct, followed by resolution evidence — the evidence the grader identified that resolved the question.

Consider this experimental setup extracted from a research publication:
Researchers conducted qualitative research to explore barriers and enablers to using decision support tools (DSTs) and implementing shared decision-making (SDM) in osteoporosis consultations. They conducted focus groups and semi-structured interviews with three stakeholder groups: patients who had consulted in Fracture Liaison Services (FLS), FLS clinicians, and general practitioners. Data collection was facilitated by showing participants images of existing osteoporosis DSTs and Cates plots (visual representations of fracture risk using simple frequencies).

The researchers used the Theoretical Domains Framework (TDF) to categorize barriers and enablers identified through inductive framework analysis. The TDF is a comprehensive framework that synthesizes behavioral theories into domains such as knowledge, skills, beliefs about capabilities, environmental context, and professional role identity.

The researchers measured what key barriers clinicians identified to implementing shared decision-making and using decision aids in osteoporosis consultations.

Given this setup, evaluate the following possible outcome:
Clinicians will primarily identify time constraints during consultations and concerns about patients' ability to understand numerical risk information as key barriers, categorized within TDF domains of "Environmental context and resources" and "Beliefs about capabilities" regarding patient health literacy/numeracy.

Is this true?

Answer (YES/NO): NO